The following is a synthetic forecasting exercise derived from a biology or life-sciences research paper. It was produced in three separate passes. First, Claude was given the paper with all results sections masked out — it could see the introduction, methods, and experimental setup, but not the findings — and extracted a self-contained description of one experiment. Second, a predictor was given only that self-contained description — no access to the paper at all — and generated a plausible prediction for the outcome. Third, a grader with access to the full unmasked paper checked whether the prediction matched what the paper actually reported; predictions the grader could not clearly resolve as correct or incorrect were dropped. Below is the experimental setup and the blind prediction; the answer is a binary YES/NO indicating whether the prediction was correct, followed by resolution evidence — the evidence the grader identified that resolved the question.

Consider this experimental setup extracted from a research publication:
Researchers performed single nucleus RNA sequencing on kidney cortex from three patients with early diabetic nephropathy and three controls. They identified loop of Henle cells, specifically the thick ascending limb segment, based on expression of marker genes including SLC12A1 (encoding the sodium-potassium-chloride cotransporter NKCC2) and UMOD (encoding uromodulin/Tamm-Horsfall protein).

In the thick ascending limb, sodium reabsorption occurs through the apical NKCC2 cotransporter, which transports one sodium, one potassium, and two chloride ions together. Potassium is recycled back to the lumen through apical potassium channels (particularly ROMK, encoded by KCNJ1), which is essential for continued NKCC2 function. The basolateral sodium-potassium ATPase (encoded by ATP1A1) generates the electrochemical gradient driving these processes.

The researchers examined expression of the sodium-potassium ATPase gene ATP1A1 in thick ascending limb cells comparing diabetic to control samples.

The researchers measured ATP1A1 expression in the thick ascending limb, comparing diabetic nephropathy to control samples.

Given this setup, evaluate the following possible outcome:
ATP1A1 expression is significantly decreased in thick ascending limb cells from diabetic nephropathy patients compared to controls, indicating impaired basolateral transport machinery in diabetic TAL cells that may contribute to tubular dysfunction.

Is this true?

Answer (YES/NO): YES